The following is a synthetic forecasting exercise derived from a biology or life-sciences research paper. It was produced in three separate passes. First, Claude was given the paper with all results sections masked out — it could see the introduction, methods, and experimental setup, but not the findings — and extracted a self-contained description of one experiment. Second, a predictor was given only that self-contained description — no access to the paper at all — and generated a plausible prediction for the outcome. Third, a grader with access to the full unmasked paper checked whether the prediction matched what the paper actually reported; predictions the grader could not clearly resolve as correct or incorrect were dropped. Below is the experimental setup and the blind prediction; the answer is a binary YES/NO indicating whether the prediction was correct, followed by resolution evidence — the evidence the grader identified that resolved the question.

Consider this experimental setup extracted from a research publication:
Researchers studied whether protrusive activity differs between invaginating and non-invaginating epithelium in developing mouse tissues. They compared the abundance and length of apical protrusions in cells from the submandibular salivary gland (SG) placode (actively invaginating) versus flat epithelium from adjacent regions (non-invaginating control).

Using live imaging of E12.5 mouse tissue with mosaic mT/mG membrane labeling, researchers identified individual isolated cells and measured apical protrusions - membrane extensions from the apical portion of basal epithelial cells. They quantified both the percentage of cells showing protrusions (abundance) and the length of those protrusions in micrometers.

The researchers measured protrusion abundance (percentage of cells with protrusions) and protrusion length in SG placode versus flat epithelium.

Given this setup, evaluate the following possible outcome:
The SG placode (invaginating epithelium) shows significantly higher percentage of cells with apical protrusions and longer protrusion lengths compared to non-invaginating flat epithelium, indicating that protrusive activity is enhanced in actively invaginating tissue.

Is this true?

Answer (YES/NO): YES